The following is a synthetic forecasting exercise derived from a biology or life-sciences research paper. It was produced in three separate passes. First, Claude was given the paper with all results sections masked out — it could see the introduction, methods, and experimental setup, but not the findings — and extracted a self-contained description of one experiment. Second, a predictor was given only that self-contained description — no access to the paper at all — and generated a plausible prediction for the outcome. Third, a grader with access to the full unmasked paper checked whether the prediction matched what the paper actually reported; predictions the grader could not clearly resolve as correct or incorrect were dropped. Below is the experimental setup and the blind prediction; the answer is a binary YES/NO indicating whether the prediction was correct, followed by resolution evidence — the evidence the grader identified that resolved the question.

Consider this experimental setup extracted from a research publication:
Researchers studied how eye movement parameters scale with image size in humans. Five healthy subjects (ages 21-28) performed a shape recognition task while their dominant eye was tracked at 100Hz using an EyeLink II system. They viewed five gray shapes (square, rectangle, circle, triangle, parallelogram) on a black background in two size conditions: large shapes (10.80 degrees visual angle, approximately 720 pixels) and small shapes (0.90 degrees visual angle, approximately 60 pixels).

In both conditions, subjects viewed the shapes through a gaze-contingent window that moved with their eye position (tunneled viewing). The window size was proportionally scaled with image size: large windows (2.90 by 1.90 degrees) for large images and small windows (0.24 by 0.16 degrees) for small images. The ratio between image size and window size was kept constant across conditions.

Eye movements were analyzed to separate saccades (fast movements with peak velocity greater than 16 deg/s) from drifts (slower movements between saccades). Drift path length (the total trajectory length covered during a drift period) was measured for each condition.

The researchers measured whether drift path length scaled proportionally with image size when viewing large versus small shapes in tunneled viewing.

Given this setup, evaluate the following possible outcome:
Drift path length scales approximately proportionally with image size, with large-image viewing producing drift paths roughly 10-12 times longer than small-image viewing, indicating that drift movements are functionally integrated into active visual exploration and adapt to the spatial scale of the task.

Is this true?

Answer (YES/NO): NO